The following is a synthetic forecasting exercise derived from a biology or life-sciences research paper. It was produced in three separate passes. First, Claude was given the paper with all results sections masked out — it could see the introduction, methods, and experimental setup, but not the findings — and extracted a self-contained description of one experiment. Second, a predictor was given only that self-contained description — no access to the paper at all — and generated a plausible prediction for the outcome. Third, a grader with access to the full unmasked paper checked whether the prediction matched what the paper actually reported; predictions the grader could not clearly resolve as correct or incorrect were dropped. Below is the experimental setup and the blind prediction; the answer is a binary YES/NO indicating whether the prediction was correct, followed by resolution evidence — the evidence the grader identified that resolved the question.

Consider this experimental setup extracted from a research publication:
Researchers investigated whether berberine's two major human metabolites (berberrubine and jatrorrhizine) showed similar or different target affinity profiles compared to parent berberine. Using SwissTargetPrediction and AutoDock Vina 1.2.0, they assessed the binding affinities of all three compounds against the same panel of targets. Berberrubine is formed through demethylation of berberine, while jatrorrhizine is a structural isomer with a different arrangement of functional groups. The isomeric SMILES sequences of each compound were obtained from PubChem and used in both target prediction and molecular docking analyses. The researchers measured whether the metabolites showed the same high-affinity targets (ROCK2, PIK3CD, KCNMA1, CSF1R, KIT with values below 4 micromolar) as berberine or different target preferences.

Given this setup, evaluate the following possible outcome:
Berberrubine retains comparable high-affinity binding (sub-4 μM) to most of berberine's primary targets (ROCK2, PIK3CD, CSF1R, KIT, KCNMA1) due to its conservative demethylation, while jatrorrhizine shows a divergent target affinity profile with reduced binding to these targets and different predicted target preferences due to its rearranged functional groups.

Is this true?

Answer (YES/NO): NO